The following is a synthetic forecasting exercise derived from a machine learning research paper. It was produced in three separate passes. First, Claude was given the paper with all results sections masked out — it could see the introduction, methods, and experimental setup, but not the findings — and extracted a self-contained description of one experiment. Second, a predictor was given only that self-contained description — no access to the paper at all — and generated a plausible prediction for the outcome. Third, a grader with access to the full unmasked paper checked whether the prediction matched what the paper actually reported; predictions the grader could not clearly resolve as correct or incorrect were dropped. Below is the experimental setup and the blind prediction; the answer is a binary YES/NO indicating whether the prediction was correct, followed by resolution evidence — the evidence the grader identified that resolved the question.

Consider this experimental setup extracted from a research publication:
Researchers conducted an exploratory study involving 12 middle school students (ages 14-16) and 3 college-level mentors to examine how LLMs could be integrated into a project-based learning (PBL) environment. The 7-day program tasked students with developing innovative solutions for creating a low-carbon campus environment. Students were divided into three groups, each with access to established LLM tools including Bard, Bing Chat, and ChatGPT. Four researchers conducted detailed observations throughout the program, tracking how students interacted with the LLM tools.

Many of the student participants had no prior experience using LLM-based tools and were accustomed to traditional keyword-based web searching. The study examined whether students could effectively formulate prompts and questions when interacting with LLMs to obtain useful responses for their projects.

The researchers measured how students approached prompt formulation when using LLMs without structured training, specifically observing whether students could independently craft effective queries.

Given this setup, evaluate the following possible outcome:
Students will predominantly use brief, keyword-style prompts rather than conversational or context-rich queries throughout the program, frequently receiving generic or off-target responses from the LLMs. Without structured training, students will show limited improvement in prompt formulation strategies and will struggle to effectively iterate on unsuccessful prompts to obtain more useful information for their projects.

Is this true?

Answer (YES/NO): YES